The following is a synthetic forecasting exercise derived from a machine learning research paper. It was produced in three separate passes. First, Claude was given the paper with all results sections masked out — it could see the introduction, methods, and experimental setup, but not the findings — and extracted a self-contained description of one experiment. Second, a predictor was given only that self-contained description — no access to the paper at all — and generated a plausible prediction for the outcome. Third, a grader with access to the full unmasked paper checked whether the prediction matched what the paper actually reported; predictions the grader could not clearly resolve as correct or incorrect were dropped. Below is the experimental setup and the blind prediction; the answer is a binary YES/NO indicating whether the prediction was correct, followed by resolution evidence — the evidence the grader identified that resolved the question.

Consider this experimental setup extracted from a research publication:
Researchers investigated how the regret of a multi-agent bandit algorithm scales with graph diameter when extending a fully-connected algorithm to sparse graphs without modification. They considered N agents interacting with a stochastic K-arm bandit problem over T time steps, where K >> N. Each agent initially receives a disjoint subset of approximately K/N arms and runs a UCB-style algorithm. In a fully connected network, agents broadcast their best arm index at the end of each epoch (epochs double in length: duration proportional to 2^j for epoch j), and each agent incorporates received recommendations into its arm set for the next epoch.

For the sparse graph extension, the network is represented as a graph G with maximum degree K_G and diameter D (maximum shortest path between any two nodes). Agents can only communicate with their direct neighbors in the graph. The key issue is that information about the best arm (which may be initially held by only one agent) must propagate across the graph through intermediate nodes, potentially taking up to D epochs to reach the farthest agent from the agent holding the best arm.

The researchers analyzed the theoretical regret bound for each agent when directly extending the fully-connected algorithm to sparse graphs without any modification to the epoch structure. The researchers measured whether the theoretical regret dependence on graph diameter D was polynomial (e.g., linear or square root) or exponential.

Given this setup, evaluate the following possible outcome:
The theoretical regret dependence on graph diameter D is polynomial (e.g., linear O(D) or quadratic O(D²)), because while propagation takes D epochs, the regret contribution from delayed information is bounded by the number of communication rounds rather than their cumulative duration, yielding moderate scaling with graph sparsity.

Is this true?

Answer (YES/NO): NO